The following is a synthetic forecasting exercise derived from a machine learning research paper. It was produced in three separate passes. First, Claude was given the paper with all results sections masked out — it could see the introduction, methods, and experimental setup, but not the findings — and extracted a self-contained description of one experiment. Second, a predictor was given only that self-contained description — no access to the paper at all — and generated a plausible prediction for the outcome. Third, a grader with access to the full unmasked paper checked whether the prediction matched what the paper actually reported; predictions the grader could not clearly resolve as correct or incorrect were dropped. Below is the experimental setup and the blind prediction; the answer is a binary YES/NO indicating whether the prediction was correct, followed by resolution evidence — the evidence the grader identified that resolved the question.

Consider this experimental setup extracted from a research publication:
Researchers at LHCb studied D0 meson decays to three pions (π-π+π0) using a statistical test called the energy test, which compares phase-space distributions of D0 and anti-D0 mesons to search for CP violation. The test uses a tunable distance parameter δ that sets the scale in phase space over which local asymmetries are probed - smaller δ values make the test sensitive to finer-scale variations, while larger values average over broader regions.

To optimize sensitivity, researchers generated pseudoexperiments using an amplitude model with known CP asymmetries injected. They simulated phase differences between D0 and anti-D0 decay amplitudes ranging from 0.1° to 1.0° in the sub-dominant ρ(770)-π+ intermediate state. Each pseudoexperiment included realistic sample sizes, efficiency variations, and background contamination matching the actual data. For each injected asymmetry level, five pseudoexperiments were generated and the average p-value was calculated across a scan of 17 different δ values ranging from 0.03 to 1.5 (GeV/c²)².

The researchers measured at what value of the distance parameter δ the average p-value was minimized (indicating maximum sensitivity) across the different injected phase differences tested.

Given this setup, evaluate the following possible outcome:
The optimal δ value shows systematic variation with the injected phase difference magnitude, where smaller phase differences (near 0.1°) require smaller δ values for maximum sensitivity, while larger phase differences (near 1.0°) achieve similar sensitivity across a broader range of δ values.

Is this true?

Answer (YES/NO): NO